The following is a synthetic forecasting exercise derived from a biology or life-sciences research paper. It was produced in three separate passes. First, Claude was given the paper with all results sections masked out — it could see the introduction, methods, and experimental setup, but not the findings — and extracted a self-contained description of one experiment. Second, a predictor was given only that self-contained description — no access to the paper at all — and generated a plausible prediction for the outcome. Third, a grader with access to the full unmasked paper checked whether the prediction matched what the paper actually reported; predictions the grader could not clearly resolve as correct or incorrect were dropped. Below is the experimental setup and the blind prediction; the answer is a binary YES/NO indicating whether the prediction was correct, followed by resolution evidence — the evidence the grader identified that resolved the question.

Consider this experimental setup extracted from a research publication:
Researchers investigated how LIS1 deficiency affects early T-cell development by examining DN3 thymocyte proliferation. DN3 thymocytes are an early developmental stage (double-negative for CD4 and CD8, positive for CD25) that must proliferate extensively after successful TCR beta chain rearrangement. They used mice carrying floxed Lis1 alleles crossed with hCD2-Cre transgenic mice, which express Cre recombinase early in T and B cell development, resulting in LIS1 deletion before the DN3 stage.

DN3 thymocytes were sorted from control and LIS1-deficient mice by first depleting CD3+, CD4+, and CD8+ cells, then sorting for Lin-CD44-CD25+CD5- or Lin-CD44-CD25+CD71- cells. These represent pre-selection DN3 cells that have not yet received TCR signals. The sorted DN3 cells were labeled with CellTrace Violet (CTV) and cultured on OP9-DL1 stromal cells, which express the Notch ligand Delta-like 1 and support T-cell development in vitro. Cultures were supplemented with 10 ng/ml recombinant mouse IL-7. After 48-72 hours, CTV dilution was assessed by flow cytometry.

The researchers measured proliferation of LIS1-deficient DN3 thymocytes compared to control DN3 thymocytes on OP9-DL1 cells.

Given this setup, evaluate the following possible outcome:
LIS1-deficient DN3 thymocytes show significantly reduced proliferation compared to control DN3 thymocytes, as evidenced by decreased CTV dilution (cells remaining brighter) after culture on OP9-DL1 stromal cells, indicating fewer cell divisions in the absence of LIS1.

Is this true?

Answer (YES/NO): YES